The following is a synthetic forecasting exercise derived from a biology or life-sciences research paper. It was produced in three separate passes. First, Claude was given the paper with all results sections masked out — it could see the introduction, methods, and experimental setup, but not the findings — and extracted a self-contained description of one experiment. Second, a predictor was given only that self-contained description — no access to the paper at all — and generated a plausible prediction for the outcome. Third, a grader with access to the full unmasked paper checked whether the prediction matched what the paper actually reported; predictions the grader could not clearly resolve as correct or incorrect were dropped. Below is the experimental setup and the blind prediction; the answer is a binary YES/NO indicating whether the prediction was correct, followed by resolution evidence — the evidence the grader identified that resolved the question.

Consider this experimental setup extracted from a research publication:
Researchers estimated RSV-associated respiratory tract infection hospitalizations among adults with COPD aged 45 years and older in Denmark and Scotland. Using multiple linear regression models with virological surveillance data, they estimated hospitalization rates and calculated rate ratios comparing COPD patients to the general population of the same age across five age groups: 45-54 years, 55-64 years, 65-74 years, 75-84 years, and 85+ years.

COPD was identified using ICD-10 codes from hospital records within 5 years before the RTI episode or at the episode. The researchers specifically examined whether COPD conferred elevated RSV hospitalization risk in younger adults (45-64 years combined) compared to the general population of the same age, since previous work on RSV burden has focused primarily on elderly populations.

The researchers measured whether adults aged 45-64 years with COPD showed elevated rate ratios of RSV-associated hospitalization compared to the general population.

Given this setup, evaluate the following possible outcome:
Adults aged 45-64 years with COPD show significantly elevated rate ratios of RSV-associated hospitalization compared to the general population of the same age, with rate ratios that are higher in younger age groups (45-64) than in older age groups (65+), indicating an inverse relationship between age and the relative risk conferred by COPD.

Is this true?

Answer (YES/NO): YES